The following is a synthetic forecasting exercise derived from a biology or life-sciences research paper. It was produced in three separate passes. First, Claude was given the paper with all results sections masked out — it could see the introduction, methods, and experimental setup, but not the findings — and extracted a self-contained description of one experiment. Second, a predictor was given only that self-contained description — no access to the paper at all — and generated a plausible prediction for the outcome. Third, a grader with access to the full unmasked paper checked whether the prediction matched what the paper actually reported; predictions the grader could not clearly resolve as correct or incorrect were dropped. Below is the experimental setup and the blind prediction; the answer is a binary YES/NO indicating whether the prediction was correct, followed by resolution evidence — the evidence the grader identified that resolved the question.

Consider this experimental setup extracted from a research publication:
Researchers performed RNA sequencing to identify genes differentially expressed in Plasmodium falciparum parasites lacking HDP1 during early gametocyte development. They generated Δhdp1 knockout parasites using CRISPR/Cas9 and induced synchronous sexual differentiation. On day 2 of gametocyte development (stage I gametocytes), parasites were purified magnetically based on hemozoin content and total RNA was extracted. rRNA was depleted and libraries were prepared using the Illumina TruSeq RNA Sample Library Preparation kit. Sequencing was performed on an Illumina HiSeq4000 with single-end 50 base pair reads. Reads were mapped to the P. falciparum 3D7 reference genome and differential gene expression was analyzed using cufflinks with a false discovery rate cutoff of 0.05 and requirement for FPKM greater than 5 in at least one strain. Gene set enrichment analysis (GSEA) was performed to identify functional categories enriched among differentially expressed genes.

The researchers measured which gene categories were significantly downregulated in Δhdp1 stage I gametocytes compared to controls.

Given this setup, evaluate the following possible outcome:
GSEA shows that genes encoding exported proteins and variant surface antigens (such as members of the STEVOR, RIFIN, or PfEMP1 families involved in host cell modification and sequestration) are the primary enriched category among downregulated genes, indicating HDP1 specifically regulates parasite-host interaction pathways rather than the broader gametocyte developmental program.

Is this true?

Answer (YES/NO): NO